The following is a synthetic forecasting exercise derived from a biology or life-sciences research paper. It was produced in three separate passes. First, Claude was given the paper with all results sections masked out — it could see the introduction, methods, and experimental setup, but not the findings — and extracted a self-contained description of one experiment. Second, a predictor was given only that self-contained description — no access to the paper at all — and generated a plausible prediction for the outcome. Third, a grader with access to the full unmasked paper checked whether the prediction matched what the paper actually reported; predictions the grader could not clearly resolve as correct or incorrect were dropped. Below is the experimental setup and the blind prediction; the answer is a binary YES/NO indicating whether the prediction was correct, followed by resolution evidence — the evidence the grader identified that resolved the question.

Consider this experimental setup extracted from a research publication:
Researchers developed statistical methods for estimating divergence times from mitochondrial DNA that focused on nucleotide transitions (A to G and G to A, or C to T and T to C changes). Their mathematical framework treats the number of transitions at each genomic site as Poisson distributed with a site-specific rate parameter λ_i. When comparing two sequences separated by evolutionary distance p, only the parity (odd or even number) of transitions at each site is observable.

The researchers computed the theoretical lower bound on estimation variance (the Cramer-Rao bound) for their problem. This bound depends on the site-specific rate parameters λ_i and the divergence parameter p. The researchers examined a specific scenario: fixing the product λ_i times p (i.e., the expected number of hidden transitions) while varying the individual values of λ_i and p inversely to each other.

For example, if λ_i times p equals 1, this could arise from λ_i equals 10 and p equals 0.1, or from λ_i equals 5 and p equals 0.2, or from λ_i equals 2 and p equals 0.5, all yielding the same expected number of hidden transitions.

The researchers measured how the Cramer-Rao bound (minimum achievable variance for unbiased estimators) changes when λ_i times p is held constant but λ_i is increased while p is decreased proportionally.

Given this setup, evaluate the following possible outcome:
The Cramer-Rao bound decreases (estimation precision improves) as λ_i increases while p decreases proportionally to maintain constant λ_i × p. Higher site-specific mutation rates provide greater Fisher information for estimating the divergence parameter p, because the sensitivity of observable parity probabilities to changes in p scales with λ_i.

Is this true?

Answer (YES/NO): YES